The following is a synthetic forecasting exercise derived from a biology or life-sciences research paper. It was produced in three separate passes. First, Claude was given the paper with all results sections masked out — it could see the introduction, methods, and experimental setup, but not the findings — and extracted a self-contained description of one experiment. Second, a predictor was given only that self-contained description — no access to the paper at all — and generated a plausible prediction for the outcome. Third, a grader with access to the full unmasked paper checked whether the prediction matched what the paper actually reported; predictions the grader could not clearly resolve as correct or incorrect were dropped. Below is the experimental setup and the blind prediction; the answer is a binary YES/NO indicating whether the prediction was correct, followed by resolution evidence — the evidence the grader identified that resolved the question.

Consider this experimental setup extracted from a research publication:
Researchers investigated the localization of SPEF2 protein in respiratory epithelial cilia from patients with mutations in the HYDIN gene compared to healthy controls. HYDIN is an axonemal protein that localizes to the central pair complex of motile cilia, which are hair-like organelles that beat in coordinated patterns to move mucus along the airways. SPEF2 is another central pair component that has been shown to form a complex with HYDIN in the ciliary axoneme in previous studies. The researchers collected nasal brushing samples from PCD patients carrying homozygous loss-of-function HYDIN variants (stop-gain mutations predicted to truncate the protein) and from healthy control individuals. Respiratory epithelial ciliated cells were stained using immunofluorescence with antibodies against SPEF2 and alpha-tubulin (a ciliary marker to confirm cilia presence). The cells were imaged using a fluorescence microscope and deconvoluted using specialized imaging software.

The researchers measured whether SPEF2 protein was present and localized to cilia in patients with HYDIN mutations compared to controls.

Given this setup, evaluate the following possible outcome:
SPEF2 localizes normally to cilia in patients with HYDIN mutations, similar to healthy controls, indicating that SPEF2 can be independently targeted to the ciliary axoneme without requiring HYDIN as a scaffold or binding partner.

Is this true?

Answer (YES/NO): NO